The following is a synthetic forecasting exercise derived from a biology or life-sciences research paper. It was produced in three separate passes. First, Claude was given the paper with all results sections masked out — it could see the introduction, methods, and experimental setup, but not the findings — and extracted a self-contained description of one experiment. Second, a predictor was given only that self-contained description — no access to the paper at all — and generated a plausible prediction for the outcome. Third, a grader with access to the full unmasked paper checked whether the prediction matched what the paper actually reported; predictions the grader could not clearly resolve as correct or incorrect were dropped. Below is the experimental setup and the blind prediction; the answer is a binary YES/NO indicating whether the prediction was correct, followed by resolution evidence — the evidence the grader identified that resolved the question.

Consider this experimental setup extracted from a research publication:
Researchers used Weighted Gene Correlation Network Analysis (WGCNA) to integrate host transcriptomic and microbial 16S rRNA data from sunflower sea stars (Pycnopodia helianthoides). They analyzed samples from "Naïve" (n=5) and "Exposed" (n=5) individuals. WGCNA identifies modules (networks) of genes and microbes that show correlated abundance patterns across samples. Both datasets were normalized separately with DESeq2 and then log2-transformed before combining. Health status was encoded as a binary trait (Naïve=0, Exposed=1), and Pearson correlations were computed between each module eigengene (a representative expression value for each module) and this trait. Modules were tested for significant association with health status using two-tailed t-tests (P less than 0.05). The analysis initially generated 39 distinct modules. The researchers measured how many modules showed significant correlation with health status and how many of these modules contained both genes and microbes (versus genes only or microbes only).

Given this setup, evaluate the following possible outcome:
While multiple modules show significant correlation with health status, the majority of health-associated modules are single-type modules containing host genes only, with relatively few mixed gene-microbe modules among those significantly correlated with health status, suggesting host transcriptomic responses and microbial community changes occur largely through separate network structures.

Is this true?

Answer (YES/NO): NO